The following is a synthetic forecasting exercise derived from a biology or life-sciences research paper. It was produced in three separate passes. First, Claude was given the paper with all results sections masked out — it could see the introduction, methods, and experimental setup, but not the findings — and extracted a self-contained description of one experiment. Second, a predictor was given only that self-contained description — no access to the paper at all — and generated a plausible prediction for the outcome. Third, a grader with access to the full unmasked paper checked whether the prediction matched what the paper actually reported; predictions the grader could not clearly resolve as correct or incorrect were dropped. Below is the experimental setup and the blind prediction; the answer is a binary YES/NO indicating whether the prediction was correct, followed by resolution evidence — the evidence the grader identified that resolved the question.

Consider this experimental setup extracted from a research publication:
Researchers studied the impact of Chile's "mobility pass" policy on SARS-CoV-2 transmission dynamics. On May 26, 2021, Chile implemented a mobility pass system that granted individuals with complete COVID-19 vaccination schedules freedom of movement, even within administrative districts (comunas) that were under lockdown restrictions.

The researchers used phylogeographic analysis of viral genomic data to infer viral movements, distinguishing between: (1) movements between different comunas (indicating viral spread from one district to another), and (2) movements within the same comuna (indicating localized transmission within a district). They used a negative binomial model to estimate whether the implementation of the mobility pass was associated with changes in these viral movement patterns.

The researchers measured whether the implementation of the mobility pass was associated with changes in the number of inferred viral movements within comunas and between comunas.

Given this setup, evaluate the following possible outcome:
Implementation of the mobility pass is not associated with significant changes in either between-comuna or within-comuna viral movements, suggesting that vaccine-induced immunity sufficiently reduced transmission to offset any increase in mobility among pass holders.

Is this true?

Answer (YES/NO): NO